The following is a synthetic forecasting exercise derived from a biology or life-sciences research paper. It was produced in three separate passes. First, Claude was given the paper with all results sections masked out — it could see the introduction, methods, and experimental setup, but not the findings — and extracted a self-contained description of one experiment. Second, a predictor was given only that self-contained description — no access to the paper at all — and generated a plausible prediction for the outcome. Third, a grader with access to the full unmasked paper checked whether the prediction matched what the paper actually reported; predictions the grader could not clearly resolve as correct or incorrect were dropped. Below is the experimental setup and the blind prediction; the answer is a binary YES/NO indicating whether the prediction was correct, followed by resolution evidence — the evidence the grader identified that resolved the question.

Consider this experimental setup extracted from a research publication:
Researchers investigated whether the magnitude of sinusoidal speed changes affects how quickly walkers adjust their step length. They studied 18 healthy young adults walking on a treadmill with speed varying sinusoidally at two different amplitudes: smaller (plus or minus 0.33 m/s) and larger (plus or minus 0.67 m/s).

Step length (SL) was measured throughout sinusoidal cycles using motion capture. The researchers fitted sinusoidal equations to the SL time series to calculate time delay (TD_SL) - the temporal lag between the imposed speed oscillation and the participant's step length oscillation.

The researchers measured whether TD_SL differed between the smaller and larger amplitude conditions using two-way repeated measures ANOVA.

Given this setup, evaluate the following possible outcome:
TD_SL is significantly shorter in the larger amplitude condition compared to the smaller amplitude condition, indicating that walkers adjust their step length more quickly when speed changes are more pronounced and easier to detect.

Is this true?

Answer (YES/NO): NO